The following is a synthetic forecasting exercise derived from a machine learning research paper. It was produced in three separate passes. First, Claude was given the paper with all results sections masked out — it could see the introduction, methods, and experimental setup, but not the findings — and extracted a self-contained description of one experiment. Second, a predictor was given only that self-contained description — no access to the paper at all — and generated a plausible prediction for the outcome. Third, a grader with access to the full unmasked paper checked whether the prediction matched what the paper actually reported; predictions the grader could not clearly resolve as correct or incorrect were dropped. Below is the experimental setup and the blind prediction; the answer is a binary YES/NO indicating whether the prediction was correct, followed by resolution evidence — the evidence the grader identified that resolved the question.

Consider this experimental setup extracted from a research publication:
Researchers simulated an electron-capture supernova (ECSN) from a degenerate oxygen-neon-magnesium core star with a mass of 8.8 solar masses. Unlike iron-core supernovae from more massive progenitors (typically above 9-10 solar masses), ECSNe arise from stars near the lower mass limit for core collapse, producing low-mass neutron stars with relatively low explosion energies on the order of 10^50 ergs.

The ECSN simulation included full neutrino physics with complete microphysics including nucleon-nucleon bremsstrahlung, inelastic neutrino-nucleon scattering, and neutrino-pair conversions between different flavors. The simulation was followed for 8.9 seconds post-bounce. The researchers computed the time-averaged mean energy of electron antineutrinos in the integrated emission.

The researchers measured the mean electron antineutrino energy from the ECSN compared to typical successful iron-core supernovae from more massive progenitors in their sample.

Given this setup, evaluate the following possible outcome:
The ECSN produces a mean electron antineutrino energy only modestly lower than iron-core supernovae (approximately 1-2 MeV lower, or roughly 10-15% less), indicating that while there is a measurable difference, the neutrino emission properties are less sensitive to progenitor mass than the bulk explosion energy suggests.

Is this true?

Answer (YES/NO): NO